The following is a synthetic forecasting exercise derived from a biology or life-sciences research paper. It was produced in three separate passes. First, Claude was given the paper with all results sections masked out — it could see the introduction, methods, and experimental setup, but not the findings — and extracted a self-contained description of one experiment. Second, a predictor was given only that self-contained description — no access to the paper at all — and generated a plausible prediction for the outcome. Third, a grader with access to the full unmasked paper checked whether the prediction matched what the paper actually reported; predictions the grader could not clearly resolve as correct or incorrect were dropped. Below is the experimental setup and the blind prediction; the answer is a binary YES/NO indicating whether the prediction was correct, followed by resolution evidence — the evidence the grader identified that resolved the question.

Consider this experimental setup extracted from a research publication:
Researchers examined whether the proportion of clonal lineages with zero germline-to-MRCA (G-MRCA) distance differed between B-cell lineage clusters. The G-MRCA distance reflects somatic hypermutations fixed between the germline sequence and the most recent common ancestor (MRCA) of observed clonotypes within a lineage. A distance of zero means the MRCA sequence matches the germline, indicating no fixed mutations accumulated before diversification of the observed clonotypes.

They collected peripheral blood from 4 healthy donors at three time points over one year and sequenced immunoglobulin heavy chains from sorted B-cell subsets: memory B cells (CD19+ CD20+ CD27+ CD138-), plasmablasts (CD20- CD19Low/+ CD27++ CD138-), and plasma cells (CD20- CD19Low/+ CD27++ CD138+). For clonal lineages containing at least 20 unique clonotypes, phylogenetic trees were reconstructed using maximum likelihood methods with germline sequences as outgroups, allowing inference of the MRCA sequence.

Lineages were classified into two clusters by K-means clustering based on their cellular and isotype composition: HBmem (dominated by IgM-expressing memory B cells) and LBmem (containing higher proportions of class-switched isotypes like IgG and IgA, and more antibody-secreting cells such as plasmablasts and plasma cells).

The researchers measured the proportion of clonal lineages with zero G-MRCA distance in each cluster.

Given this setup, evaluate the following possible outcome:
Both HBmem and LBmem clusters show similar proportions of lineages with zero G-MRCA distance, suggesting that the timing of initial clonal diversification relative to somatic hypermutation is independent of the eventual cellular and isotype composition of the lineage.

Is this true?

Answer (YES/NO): NO